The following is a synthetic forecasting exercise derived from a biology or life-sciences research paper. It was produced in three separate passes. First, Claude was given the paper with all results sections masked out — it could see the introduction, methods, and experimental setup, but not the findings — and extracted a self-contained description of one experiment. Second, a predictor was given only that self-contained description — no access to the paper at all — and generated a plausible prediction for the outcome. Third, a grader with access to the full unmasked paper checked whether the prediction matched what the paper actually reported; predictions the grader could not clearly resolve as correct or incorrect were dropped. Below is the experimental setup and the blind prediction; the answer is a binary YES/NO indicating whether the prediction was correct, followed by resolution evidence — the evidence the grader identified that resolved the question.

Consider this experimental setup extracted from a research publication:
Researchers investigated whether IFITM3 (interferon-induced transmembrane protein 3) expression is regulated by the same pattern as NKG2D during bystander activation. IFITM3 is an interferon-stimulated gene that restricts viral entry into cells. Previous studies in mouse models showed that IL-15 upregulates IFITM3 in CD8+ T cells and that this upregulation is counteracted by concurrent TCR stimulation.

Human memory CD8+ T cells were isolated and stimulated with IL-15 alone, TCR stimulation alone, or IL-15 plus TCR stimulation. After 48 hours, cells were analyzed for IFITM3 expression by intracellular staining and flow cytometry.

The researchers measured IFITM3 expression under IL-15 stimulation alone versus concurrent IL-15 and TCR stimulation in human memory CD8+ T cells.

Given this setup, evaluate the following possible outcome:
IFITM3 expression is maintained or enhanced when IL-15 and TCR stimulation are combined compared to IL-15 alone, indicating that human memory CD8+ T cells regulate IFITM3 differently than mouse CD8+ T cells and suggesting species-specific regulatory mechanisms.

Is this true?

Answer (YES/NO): NO